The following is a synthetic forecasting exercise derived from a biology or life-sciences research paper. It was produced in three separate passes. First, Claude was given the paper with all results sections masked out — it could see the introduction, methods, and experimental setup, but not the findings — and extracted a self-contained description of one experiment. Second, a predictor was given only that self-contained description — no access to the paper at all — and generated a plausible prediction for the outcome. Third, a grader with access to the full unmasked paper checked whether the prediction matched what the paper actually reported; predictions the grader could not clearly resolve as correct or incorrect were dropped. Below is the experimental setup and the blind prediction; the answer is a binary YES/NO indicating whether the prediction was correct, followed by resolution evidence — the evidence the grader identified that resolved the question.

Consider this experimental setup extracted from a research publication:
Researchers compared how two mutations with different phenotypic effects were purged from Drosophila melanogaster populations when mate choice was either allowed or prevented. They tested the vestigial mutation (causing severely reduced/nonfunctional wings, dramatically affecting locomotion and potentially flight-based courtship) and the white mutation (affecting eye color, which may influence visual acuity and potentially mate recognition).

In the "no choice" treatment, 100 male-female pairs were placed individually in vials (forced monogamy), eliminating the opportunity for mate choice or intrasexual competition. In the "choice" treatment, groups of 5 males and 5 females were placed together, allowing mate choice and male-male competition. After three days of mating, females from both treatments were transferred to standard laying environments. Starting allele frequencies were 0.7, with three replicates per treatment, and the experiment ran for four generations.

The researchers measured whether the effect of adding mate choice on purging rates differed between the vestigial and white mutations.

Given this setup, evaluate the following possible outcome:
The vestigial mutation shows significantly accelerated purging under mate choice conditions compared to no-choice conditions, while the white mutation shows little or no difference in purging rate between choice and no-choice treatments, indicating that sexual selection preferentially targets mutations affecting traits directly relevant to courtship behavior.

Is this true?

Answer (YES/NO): NO